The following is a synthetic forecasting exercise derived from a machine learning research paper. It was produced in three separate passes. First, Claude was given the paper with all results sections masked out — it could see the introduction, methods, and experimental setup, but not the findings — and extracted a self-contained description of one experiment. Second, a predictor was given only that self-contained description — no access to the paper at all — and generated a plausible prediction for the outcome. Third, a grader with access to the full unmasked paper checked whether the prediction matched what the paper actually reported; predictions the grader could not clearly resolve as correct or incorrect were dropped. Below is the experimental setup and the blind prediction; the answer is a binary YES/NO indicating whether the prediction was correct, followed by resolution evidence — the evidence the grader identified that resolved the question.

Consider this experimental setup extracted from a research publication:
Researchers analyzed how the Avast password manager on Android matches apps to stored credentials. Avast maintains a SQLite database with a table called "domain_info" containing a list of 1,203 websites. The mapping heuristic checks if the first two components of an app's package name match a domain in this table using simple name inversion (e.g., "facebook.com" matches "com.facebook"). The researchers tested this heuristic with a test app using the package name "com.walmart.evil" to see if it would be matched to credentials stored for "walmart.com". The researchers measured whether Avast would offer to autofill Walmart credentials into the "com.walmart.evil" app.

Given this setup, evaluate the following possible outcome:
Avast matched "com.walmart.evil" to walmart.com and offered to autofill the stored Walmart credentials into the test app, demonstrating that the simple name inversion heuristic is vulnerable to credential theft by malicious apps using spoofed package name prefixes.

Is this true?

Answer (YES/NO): YES